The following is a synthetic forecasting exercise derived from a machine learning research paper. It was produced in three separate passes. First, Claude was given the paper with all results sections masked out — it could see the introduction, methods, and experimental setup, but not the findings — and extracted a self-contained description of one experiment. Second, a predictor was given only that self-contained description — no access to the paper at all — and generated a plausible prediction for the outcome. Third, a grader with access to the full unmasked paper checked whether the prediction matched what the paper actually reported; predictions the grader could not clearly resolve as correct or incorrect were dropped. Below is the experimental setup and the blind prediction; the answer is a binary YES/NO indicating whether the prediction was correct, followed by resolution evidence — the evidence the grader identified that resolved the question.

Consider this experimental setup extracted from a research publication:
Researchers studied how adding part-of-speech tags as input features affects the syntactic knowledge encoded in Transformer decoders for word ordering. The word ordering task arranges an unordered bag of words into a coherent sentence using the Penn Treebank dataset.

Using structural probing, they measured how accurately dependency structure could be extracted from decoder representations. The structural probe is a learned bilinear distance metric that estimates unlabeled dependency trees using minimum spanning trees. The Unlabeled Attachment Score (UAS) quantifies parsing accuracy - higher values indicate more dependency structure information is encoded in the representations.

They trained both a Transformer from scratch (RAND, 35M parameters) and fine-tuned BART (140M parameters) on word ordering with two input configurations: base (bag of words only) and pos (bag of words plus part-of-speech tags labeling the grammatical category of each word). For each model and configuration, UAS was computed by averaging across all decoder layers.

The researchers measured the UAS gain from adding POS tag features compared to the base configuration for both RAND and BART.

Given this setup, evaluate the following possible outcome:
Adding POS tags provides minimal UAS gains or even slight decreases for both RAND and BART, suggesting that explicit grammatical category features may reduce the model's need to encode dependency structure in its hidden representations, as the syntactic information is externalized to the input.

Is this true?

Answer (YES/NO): NO